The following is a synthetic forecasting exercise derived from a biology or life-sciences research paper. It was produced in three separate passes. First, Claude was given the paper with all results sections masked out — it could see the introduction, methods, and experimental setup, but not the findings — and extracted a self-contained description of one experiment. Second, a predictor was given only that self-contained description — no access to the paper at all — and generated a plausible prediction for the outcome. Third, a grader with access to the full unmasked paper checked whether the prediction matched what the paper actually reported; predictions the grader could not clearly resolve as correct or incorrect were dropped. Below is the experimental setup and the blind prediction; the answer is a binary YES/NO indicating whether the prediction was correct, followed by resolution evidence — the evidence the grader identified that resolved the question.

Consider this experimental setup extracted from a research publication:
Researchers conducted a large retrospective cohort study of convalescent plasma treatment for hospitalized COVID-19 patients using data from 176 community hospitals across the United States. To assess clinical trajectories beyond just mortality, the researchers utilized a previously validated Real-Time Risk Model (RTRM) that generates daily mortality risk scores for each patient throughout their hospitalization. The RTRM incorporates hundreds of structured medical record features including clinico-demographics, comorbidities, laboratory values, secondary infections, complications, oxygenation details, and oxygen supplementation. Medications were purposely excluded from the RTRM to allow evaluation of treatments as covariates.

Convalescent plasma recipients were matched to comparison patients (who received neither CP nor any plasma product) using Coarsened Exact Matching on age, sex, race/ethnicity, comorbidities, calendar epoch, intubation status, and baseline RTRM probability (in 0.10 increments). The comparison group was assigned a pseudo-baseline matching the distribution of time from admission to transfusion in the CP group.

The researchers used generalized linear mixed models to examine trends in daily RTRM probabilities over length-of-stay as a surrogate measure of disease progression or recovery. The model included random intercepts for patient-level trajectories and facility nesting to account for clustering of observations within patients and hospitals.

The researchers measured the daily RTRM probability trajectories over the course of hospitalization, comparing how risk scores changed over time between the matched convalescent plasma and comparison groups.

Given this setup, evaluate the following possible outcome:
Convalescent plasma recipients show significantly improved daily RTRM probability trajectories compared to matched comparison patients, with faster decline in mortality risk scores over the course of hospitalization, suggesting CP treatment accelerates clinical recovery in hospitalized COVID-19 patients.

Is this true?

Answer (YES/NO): YES